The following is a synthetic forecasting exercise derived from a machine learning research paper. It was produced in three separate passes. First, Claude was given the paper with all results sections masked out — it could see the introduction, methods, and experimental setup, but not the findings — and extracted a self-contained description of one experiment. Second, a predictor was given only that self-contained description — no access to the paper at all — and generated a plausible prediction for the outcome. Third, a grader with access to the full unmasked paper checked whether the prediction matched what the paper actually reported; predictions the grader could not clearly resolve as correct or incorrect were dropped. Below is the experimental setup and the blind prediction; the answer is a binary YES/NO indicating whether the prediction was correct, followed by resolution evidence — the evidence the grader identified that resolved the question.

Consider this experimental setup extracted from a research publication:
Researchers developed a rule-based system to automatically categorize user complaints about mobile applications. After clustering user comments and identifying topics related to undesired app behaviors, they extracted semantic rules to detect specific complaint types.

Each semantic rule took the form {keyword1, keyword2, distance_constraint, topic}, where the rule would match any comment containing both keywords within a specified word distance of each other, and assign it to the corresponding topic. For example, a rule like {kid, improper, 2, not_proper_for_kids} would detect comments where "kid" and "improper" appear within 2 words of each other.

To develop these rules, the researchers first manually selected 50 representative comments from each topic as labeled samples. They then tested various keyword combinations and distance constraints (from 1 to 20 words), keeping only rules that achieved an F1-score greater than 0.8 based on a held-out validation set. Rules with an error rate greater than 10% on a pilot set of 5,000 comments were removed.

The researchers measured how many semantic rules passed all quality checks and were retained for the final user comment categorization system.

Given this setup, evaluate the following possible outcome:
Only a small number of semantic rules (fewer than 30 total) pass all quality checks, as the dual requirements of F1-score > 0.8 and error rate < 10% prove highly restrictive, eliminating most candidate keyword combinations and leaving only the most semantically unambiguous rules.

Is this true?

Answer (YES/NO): YES